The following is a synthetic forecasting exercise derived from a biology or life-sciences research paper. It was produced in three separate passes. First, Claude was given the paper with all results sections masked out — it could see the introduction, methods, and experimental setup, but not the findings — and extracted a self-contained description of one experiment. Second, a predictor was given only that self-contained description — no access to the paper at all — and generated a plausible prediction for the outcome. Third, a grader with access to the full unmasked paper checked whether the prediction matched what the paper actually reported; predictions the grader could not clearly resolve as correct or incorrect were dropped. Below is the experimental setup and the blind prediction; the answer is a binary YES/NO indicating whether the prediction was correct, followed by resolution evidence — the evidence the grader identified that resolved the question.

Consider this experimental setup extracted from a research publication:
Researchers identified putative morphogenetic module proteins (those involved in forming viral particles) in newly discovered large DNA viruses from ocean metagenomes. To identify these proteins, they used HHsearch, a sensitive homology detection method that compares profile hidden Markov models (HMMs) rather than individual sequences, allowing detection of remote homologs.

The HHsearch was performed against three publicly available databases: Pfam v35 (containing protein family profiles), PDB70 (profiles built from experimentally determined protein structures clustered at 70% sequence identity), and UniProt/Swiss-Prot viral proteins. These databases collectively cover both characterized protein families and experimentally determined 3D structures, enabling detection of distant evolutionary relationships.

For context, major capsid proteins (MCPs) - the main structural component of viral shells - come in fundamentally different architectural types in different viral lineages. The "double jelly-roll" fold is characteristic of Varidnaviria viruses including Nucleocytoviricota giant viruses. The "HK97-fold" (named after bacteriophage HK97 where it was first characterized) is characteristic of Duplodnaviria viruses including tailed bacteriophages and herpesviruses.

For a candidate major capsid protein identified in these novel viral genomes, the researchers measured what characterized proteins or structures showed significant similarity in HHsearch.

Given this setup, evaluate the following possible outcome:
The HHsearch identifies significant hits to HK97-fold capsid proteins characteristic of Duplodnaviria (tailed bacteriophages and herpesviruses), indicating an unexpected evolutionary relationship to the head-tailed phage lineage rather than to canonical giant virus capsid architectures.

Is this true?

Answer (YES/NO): YES